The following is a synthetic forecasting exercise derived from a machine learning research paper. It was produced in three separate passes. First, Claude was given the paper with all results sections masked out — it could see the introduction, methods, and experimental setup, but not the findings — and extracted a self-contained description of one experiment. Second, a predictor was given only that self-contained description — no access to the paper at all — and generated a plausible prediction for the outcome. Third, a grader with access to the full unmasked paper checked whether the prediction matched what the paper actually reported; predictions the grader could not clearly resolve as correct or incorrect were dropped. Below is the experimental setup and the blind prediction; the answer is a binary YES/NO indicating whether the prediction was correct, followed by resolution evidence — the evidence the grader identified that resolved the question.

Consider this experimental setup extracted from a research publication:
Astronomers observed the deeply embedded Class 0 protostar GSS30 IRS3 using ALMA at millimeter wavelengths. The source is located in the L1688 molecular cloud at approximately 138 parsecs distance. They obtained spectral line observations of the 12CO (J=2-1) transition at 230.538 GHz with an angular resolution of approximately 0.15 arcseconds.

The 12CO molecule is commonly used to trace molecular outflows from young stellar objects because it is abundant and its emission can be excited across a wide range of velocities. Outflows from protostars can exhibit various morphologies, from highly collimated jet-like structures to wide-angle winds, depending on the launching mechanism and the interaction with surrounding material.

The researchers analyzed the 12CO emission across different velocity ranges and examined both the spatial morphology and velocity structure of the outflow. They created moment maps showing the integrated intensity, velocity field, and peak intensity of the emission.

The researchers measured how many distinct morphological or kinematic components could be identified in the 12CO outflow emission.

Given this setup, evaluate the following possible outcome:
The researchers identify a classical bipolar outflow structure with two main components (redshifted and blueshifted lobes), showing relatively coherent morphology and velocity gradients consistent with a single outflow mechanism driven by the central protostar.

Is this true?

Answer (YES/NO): NO